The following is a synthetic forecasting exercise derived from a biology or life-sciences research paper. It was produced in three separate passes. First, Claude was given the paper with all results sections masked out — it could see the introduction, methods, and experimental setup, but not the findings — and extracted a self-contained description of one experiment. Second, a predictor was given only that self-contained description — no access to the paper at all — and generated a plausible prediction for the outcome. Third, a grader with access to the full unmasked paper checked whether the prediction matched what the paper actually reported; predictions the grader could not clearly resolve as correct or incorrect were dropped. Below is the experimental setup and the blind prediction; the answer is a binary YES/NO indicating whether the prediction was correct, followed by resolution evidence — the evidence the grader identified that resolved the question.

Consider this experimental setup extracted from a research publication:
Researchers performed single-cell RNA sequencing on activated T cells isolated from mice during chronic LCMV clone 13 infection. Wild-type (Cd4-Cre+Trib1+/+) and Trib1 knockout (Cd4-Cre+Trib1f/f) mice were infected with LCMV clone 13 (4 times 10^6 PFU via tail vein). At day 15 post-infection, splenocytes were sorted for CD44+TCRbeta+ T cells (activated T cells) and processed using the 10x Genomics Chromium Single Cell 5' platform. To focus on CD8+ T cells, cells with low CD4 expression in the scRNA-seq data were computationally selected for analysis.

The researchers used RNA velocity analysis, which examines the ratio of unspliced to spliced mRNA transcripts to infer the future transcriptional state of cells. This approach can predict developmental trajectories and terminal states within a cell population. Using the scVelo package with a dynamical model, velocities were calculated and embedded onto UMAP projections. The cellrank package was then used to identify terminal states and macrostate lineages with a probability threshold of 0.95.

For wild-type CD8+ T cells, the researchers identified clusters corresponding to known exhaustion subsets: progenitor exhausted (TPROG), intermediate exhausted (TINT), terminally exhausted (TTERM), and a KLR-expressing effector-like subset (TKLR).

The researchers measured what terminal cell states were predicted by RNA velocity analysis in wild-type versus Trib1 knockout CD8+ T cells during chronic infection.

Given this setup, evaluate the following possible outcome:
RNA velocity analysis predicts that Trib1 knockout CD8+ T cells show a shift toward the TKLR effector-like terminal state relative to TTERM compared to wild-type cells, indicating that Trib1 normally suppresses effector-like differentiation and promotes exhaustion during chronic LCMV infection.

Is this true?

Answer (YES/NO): YES